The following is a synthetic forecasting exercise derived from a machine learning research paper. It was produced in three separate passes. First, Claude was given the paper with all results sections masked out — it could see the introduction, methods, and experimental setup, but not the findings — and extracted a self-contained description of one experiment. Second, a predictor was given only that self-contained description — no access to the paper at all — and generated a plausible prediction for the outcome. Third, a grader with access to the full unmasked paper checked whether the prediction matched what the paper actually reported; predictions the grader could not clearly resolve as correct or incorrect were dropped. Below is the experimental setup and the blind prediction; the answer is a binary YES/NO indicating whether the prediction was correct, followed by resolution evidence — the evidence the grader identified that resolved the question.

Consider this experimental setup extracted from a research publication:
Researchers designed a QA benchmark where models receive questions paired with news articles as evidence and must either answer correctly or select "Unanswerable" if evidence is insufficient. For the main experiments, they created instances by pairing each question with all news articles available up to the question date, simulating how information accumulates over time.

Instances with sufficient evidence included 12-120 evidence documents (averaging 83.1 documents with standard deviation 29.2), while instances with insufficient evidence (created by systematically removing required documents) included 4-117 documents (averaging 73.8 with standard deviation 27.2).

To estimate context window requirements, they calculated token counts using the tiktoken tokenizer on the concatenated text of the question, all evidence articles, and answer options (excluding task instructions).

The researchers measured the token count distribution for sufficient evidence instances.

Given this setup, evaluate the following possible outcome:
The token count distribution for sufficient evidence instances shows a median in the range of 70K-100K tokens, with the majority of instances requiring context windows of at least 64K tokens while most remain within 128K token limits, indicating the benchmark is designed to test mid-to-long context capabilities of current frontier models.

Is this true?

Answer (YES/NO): NO